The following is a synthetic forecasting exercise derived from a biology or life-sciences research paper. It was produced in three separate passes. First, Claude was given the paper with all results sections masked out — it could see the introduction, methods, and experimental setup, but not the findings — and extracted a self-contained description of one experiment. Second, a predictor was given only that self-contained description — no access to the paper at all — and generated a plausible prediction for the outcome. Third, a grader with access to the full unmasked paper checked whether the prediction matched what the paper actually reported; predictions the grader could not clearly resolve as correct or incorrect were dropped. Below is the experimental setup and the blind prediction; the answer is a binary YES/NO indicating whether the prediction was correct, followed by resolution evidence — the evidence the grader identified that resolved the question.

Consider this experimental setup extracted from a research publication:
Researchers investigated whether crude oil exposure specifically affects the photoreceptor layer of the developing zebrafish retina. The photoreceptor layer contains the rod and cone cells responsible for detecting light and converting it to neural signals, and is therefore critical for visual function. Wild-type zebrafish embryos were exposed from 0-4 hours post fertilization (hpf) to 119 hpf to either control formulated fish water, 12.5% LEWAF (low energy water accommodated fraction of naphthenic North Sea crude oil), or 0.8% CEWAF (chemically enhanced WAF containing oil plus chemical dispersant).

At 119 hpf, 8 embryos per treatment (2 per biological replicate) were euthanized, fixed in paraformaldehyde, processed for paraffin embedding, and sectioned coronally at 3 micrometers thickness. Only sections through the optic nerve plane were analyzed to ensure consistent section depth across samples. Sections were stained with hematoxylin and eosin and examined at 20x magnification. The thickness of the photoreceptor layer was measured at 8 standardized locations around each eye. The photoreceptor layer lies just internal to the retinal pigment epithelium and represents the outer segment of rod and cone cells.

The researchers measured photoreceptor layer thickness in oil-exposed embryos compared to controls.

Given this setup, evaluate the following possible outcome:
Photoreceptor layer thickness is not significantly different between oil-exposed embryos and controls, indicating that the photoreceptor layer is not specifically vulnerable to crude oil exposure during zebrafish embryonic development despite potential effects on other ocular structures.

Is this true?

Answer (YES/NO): NO